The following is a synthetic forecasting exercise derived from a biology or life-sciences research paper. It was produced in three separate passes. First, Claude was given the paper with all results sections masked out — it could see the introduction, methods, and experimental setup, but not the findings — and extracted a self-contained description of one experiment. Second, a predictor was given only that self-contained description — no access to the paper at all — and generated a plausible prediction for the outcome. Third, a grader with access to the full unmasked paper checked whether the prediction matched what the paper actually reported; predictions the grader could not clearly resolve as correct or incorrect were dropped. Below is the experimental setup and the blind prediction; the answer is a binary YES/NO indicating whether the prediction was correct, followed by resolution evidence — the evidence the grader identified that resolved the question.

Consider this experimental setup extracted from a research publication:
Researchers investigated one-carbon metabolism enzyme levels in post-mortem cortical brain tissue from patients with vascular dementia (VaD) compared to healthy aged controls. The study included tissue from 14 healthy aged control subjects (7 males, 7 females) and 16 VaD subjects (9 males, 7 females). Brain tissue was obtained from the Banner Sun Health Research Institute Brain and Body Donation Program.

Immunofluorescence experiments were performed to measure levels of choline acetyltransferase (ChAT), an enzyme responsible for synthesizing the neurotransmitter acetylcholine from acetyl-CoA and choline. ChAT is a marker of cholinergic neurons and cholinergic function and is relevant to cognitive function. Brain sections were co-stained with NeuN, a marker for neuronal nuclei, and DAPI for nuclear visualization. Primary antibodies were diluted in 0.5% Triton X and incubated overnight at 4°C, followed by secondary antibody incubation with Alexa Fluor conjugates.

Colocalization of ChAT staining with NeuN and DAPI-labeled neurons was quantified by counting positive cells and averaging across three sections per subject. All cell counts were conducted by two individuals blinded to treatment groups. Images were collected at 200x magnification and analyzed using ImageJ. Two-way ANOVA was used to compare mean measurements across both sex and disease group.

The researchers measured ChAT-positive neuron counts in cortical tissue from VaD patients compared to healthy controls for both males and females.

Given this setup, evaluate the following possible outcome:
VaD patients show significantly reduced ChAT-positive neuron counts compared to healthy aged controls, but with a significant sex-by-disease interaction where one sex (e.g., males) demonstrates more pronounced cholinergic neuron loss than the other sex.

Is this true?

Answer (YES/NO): NO